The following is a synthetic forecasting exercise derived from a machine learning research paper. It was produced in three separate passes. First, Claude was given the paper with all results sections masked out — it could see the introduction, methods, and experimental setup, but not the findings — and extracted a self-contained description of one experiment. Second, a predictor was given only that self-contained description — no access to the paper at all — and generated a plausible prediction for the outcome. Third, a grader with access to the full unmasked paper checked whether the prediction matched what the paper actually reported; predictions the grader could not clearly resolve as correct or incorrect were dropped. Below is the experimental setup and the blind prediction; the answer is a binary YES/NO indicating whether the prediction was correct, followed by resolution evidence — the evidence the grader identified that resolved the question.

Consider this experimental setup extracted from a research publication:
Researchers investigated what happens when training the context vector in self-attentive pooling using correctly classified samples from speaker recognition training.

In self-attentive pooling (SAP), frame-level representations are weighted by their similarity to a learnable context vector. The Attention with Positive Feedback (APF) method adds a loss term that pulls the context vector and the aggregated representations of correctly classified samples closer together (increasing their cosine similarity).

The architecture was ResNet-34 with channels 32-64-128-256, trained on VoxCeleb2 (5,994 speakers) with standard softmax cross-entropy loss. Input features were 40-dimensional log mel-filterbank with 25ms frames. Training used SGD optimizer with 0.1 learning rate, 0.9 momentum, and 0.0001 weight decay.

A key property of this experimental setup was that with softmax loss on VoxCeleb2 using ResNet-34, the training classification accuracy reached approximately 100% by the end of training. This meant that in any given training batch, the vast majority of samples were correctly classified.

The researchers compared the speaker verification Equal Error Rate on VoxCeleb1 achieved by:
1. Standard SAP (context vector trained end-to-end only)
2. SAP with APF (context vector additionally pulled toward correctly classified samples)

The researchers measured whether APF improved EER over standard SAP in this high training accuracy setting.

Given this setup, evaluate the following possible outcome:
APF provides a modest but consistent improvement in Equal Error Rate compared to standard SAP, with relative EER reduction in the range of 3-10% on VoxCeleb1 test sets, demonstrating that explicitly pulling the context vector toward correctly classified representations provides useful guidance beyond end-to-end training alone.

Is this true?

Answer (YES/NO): NO